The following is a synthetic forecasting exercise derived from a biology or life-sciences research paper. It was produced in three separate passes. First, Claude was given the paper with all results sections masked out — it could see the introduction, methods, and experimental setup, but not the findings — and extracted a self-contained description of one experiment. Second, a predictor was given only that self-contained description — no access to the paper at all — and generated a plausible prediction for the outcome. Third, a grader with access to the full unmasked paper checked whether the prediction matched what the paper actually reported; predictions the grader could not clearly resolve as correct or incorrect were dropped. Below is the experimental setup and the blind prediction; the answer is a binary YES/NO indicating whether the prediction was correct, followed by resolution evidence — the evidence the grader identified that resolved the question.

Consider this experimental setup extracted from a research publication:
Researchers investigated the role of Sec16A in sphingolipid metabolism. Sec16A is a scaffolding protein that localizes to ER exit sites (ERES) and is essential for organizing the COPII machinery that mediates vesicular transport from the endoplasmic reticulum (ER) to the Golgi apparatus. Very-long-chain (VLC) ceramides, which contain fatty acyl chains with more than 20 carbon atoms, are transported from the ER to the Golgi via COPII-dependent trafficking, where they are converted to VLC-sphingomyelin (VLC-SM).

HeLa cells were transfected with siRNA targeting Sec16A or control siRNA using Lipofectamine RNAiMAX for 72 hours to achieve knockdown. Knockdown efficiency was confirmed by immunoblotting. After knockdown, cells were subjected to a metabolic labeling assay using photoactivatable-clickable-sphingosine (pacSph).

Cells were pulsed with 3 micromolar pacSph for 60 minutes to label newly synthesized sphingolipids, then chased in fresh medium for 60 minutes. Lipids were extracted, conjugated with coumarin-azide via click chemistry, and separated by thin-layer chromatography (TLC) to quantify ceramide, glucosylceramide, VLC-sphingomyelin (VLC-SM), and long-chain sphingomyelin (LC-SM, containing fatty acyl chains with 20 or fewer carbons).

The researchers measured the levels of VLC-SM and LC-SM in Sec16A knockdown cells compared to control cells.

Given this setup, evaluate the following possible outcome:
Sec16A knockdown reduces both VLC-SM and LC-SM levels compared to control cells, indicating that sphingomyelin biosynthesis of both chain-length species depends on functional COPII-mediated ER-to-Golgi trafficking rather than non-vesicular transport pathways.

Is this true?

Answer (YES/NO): NO